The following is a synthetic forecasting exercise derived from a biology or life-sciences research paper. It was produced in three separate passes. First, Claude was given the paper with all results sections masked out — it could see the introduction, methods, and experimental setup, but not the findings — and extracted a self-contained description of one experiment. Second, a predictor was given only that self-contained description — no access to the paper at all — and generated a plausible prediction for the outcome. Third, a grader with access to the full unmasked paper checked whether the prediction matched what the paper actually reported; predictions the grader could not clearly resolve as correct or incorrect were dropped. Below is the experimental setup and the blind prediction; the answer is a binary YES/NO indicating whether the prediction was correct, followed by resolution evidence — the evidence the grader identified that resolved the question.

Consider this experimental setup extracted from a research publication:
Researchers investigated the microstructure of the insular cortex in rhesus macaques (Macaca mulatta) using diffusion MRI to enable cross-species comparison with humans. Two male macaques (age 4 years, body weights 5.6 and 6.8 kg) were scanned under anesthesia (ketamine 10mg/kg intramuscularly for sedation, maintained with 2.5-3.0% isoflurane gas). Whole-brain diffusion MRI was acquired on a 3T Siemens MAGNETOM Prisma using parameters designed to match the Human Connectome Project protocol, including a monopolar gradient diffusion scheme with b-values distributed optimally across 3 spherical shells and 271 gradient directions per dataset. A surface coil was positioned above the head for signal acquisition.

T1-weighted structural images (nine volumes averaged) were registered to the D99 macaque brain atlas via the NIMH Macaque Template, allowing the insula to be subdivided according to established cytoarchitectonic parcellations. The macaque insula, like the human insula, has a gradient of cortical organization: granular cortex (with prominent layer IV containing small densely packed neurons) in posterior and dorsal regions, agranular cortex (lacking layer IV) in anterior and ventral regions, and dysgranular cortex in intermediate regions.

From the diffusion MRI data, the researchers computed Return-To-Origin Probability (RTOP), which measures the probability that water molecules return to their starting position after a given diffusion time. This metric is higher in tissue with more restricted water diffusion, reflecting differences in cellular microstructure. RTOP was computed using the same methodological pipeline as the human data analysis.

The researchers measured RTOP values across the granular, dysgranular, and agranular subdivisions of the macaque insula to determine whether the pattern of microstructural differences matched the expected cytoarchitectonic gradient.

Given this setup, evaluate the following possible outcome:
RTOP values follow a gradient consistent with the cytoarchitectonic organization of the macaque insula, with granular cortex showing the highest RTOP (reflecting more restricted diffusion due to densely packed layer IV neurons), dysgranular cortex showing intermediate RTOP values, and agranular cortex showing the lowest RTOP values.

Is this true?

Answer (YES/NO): NO